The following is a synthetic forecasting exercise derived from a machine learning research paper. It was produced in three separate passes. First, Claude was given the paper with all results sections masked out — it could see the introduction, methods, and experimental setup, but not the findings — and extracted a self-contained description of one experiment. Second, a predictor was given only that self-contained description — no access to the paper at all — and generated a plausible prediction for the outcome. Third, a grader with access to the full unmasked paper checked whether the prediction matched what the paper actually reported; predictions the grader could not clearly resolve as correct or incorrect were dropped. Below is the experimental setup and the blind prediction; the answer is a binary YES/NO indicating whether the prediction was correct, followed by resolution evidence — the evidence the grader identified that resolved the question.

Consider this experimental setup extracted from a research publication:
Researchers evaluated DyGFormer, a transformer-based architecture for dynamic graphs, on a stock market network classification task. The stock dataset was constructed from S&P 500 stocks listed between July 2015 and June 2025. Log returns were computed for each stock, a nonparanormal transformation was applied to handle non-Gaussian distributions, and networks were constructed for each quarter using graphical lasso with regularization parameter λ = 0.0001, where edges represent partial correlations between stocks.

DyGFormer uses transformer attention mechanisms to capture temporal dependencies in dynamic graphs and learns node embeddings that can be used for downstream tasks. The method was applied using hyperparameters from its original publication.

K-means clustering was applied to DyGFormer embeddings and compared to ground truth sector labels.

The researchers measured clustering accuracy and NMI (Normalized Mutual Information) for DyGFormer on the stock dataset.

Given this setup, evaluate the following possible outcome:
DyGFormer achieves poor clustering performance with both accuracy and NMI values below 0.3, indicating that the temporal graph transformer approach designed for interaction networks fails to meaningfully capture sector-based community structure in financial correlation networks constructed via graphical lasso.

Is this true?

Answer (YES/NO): YES